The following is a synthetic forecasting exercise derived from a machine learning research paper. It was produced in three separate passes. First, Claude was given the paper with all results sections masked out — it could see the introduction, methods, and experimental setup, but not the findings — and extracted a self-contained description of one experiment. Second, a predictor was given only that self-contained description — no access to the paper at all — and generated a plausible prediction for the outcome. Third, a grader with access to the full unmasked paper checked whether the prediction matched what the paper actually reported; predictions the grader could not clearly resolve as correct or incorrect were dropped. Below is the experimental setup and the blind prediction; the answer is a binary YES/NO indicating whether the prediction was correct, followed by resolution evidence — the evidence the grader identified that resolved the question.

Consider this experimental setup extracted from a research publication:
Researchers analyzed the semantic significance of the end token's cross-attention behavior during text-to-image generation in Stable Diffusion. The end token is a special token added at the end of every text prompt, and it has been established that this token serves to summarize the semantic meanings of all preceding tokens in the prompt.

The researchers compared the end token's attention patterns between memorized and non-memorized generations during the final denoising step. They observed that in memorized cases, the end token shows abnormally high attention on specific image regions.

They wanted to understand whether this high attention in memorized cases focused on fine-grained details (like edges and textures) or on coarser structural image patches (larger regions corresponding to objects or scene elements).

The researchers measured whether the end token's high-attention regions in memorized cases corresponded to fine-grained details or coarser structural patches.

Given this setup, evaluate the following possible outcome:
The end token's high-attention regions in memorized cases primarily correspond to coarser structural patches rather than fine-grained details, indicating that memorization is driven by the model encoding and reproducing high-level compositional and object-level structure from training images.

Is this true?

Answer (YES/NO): YES